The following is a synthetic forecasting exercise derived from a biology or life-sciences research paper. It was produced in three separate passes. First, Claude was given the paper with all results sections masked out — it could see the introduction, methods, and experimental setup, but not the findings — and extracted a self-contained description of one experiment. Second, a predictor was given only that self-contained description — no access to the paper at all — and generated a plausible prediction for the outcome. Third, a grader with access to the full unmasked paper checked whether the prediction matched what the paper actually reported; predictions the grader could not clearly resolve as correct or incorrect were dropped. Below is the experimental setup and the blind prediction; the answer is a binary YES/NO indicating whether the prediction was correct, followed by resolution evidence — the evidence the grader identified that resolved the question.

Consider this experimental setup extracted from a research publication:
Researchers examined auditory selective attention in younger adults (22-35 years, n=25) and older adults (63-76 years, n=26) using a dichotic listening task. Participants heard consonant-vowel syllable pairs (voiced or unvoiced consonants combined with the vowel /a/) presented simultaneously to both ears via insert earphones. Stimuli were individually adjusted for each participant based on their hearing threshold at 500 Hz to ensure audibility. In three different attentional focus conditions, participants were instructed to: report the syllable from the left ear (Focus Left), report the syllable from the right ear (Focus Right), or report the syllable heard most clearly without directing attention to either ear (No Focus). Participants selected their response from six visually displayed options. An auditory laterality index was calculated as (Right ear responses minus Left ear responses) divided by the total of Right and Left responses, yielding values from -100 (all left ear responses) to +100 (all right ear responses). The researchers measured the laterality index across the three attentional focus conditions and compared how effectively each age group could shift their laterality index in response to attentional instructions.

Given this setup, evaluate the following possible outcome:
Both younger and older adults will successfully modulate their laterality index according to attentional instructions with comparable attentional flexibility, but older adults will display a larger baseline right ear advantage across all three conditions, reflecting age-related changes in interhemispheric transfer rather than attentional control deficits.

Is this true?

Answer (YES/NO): NO